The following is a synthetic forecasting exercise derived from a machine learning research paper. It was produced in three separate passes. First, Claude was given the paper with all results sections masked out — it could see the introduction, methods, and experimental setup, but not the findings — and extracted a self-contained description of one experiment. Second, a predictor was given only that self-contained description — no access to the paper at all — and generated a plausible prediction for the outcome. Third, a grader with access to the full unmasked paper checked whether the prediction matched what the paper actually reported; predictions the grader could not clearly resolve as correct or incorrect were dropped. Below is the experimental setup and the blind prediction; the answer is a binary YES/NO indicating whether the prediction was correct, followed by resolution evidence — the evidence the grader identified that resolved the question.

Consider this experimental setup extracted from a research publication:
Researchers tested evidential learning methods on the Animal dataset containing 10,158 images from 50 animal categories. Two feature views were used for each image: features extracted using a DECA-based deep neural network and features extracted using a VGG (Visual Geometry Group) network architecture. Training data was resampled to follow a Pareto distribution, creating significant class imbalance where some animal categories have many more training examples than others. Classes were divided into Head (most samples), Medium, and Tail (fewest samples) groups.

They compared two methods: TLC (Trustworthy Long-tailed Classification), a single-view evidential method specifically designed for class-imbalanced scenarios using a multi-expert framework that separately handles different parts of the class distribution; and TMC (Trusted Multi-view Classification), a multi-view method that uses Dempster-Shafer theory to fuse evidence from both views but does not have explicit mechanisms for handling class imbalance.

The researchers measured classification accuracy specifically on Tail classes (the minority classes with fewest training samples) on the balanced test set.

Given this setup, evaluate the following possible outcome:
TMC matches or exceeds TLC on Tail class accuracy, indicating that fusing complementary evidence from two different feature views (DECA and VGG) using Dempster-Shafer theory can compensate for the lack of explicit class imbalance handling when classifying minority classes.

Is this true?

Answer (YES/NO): NO